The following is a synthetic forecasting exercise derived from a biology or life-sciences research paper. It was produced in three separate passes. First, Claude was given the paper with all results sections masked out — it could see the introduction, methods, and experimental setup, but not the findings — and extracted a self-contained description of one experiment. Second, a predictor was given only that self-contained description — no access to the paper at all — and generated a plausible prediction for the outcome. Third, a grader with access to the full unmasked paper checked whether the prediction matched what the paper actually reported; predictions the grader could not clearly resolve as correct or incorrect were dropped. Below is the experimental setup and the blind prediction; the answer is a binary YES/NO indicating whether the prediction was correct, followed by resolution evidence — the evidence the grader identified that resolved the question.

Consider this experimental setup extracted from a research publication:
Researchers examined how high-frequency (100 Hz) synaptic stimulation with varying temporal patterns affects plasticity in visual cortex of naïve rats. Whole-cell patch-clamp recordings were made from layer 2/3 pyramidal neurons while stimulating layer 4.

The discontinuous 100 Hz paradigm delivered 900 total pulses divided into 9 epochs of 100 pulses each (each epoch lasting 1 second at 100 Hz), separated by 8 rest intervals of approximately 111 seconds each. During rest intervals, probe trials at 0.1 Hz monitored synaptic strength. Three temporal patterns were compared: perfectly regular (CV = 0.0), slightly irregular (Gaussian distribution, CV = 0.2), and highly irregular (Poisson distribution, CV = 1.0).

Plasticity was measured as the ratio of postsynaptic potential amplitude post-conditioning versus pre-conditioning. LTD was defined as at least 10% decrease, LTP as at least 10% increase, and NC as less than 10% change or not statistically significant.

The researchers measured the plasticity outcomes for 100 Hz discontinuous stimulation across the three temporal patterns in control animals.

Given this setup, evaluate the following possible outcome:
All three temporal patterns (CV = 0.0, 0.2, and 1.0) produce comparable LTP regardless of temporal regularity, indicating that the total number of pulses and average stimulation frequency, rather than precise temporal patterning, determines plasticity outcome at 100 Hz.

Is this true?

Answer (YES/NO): NO